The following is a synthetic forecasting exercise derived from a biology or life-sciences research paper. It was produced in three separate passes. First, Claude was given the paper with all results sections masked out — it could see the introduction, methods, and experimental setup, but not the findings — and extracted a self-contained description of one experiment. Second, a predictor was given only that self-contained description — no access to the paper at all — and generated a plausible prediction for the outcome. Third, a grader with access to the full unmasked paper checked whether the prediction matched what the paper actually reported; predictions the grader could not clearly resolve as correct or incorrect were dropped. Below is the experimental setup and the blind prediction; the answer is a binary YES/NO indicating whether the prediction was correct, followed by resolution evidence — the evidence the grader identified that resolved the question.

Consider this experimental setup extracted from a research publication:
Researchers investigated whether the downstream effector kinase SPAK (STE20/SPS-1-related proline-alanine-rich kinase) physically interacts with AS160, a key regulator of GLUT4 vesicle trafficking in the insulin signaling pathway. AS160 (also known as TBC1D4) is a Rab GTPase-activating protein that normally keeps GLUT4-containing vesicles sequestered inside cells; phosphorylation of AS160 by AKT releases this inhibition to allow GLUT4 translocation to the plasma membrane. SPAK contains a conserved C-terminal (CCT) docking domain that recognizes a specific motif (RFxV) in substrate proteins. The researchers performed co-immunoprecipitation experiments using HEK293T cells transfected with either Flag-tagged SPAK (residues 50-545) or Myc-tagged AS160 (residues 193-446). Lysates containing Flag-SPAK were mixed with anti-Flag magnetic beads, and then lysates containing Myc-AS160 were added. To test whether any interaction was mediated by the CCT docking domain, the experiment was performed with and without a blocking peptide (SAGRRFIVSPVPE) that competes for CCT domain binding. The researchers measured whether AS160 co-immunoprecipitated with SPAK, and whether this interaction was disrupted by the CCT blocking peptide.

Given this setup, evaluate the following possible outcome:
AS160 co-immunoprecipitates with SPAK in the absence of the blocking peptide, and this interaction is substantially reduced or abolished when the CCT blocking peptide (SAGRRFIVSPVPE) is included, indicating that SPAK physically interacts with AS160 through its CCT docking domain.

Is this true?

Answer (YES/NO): YES